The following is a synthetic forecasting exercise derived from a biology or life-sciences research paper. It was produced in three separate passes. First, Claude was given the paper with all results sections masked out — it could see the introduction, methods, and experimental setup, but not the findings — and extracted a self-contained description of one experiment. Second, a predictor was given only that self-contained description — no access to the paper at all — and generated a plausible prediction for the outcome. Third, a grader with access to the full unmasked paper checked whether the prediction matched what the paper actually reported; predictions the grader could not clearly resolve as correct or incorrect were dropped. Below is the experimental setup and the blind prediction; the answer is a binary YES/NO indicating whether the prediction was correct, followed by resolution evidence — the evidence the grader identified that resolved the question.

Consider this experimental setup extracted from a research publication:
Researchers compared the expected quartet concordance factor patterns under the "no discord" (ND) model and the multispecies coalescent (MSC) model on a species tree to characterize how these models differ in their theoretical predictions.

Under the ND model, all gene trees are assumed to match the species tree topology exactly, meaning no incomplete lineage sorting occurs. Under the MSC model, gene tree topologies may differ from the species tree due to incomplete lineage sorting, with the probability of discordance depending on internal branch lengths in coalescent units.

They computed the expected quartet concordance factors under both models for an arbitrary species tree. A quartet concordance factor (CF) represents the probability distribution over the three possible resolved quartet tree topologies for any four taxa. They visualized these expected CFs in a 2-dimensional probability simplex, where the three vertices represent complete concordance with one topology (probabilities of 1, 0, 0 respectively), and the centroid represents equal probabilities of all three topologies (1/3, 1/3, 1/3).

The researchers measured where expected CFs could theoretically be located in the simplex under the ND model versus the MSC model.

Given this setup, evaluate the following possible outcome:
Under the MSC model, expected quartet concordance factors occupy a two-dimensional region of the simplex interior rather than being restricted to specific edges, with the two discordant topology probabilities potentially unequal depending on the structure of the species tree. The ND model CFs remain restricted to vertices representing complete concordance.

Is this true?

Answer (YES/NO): NO